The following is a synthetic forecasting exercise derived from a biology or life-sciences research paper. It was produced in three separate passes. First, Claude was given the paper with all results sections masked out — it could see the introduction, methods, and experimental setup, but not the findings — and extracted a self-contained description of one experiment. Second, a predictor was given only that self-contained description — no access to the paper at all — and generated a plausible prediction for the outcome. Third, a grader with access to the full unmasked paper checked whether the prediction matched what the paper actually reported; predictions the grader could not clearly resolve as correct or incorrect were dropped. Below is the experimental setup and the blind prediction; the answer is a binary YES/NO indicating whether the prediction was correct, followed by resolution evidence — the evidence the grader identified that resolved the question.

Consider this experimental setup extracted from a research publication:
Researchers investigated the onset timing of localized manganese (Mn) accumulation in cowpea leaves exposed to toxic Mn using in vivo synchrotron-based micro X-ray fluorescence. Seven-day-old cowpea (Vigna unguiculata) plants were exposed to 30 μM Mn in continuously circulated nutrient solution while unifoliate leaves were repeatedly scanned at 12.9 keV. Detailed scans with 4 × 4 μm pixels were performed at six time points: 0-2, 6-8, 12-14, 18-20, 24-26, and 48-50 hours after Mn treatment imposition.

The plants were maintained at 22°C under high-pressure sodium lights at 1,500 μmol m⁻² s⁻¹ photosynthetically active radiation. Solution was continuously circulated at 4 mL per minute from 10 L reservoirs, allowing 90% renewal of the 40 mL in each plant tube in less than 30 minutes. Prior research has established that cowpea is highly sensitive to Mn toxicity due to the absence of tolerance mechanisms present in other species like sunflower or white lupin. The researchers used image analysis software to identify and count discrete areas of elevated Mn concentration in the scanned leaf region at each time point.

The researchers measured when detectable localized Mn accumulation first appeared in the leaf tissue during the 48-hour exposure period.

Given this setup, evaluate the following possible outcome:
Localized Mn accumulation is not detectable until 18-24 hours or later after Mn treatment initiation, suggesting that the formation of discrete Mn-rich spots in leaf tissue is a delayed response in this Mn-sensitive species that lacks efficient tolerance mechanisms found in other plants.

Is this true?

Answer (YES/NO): NO